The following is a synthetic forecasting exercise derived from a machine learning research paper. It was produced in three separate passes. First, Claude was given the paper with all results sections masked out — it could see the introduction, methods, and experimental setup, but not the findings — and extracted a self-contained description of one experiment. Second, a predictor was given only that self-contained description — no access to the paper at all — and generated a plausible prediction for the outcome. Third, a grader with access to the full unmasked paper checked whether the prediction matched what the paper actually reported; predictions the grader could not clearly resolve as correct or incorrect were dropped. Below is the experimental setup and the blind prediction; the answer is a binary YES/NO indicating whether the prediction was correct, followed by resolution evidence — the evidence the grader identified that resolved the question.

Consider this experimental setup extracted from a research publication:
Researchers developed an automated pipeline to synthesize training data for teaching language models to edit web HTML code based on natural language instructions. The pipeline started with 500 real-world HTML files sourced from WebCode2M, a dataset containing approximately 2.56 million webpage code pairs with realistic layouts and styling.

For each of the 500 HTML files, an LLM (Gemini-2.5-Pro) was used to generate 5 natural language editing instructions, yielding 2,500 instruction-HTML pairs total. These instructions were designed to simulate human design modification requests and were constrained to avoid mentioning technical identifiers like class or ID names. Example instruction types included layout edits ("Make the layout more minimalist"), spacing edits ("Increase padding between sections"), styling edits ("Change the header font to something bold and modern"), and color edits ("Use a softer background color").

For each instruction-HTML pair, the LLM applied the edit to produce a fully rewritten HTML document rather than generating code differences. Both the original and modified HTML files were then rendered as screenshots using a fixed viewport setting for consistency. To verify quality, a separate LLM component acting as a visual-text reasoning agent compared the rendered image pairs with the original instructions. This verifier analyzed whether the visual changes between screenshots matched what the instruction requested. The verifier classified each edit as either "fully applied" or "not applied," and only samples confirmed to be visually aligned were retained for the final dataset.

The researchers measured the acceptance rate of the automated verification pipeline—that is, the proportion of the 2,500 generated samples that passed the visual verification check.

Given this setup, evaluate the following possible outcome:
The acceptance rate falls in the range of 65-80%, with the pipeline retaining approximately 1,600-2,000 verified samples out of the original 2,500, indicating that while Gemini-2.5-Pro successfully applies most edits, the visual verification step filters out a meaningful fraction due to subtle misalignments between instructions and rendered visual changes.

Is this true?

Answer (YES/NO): NO